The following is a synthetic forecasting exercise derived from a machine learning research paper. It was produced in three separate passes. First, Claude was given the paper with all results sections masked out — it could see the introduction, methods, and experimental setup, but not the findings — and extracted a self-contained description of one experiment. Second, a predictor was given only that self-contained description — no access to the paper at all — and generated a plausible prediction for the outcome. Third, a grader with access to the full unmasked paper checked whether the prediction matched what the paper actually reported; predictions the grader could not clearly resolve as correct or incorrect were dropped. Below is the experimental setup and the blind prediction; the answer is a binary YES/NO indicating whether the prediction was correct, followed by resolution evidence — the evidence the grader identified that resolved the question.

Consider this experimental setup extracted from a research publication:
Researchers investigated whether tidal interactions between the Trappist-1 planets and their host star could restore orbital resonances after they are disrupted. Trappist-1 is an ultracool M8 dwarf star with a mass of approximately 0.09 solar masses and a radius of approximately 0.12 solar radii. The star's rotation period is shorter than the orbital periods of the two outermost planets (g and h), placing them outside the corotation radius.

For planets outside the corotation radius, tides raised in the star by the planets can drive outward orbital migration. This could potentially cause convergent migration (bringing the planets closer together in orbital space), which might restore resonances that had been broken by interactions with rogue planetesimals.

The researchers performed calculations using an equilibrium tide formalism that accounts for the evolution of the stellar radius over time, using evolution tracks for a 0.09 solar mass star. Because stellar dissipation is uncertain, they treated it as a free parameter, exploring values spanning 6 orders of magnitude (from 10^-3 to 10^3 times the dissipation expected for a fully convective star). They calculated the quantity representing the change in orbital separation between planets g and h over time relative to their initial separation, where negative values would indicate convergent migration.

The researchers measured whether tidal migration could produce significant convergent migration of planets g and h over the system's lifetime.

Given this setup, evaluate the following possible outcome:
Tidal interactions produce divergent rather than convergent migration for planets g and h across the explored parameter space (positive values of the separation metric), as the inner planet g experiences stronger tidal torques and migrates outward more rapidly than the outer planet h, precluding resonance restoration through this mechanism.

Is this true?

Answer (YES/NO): NO